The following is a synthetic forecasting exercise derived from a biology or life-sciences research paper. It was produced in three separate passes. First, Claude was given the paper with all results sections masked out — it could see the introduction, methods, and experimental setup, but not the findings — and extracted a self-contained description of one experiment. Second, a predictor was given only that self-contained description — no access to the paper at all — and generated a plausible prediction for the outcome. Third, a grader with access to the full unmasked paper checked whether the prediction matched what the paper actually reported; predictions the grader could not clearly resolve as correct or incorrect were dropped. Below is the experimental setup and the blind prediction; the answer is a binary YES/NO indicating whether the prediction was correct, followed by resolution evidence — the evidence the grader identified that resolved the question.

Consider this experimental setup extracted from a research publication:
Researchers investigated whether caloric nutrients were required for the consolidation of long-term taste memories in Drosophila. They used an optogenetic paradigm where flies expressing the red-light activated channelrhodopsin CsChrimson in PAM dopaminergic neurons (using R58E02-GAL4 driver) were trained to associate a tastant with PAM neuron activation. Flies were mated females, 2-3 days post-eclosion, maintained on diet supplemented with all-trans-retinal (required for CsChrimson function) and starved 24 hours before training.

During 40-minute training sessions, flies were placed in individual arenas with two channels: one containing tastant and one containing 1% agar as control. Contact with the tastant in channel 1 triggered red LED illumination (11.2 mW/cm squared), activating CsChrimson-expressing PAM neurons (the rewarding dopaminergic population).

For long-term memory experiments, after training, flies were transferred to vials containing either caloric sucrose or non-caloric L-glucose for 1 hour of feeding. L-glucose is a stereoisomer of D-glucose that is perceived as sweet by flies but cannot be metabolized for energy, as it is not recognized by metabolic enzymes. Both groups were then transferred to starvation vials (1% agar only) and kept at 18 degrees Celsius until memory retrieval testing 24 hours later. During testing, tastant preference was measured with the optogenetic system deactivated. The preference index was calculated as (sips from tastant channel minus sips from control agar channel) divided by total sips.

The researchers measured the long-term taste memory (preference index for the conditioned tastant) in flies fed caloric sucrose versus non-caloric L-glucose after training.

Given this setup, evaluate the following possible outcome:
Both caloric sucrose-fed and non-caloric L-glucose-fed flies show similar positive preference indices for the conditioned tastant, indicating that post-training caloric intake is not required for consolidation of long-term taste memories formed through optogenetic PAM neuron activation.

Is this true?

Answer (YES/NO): NO